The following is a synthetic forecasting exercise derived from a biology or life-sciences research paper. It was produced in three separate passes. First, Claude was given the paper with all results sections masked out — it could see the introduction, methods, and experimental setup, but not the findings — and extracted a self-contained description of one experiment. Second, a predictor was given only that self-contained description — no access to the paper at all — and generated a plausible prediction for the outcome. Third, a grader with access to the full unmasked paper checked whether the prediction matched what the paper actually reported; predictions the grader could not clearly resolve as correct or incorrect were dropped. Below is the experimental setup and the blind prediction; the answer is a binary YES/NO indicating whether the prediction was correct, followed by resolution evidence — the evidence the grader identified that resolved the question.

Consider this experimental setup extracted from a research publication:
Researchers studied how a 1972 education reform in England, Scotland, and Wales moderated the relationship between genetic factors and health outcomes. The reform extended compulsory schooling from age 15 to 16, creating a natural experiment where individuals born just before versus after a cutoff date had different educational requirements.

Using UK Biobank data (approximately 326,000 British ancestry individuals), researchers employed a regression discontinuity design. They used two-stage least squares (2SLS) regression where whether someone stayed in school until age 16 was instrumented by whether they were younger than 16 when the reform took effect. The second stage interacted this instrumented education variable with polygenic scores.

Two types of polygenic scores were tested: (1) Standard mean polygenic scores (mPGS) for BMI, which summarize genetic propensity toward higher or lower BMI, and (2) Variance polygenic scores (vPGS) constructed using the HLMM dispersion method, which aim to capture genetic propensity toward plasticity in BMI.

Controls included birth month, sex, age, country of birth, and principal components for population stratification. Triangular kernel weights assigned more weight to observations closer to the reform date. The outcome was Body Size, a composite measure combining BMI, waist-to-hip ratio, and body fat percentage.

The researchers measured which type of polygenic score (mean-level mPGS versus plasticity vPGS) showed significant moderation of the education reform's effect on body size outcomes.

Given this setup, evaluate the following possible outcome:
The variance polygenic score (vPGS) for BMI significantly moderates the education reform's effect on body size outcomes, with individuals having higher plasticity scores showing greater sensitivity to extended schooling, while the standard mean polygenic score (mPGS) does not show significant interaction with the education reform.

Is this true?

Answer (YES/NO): NO